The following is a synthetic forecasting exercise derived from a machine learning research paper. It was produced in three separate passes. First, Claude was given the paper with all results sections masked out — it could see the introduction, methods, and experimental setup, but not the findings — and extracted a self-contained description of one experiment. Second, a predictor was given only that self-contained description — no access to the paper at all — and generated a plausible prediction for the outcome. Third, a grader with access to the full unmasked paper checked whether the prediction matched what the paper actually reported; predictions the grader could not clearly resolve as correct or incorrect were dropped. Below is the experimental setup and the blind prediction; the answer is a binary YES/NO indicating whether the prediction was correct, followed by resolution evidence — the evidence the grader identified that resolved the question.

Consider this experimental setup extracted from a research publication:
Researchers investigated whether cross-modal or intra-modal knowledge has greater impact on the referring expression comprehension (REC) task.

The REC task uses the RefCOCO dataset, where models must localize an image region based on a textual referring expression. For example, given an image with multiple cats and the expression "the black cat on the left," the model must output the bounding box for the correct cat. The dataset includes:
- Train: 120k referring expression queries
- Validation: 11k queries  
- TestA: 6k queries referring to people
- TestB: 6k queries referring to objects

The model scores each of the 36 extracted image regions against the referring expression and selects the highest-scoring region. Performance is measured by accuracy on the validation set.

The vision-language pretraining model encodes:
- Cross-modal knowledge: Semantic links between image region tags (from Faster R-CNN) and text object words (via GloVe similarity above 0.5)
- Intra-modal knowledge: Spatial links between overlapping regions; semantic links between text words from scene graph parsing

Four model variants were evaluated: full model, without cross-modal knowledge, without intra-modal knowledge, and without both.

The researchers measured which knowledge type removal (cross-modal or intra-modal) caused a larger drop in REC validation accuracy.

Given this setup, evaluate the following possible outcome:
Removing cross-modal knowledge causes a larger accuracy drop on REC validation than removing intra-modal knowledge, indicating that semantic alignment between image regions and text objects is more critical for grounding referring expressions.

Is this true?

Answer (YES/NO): NO